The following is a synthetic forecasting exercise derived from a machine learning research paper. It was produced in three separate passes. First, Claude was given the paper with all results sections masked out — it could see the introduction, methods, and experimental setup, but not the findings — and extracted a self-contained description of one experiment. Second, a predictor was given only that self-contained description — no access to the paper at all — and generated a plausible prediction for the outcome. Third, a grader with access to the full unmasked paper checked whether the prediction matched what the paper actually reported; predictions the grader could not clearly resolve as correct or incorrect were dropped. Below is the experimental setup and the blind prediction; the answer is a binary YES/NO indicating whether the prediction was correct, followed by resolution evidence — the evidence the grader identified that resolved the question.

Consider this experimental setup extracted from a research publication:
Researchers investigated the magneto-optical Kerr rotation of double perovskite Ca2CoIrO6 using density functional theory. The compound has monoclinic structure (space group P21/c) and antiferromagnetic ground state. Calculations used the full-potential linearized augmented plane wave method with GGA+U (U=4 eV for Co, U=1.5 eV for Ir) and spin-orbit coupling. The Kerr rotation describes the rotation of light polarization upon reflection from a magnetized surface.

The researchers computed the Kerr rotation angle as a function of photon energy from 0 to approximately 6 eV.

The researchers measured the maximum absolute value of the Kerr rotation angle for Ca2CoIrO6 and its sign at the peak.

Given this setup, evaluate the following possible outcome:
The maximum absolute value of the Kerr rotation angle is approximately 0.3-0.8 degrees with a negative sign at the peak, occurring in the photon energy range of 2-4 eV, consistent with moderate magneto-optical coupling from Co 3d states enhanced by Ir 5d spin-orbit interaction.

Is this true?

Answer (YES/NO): NO